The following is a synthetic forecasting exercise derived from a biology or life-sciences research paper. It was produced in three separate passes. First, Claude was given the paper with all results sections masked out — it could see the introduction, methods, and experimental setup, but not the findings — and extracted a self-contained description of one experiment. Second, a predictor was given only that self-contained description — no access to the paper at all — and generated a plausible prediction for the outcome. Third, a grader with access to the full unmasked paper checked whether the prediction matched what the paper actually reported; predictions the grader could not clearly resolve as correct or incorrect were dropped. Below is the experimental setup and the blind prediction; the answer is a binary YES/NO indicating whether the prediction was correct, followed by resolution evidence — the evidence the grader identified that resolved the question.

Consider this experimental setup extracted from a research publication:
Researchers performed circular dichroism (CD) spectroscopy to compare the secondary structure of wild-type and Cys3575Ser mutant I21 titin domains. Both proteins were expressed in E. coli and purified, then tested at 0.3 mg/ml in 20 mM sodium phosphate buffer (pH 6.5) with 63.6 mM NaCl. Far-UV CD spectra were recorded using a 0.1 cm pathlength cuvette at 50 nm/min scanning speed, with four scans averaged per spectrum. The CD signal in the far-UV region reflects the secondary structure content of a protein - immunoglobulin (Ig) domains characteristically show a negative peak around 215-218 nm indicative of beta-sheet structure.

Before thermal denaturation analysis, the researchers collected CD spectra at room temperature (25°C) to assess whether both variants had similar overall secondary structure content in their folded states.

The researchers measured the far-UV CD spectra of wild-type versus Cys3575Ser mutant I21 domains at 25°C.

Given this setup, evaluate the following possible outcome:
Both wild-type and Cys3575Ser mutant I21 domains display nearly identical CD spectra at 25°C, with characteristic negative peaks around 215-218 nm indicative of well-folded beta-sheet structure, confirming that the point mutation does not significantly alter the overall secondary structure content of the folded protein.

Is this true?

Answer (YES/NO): YES